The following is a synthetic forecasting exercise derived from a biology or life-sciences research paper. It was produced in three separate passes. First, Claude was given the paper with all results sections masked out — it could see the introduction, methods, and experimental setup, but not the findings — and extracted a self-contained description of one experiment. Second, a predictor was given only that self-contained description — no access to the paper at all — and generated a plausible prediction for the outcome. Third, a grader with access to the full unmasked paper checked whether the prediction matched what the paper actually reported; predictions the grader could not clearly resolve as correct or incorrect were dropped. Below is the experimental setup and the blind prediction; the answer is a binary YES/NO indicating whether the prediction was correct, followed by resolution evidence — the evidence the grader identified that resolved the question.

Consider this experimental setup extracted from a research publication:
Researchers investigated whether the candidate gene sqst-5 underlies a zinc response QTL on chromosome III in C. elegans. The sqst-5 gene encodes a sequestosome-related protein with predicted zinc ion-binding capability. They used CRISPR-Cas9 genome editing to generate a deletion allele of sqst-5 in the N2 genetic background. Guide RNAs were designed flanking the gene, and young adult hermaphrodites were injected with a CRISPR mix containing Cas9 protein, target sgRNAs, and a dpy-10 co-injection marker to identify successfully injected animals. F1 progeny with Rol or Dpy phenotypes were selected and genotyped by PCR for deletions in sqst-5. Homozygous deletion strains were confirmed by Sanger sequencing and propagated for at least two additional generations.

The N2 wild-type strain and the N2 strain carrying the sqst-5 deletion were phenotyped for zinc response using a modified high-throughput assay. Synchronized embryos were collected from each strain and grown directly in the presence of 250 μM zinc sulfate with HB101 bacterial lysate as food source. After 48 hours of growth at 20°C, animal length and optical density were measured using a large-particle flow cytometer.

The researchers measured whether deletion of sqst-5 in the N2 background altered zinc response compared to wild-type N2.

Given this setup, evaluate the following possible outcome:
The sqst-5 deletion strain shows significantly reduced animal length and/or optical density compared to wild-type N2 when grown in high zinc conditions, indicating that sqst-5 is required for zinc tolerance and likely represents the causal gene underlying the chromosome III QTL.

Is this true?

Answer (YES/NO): NO